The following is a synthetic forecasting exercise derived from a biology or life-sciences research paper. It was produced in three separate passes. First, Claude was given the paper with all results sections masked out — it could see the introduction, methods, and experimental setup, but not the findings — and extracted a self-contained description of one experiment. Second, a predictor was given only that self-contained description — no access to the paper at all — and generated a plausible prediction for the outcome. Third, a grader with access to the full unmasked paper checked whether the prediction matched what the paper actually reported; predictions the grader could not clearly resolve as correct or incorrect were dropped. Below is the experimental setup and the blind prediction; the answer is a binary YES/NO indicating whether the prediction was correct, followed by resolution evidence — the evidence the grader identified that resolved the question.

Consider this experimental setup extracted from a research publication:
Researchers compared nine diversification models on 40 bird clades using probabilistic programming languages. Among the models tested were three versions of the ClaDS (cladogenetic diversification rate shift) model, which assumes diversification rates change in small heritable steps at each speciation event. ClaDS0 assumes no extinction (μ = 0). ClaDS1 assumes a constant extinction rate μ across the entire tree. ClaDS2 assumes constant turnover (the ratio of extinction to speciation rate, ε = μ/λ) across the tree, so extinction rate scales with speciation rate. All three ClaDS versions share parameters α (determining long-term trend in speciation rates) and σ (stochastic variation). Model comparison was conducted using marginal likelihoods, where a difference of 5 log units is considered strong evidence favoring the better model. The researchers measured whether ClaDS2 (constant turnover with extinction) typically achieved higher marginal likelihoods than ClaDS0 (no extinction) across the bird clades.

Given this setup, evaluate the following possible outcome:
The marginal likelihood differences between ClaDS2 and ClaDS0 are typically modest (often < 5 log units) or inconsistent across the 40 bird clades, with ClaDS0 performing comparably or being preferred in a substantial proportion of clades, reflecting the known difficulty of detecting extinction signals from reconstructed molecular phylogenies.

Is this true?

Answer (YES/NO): YES